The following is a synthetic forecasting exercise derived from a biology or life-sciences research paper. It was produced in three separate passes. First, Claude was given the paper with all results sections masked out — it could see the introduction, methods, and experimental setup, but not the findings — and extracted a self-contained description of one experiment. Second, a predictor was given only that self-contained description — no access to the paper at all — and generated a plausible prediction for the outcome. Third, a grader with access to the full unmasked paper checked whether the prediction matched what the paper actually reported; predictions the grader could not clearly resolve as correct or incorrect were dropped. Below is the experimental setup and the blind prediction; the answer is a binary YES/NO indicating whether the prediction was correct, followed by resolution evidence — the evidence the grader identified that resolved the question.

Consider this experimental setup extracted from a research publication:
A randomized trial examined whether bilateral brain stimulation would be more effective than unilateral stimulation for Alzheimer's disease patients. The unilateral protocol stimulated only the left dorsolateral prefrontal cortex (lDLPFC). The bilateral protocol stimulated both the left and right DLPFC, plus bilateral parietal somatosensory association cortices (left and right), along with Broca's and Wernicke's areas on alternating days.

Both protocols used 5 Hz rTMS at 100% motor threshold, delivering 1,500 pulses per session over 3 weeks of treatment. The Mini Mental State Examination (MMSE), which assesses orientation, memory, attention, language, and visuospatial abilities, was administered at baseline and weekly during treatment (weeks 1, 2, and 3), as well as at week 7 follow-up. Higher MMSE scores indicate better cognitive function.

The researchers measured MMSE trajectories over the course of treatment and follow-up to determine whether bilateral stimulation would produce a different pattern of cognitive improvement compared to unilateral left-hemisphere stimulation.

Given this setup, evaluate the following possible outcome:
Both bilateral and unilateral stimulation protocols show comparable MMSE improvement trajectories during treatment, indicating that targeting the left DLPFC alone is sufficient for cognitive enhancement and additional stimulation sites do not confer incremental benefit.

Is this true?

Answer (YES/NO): YES